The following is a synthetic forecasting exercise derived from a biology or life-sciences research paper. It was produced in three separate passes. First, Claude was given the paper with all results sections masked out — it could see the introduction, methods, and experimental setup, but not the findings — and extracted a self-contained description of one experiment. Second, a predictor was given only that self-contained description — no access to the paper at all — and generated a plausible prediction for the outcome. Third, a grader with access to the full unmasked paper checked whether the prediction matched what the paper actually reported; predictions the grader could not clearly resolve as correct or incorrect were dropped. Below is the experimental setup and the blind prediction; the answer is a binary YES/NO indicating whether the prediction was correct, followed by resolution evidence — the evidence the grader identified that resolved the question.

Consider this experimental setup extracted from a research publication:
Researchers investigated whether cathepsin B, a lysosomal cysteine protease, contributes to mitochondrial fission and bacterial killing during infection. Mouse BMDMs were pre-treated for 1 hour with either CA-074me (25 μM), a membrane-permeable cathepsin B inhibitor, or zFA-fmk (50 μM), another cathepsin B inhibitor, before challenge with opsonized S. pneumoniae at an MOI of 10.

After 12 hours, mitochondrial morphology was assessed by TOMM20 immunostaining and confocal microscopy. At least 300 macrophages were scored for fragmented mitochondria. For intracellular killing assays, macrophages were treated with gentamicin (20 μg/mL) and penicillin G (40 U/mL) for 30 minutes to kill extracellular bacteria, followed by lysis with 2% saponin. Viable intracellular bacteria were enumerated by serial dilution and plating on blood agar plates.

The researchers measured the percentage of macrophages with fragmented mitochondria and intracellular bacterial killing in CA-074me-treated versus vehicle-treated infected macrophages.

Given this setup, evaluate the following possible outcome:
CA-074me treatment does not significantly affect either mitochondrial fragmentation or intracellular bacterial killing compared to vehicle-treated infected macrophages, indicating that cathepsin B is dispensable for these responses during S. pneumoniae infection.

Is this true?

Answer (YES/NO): NO